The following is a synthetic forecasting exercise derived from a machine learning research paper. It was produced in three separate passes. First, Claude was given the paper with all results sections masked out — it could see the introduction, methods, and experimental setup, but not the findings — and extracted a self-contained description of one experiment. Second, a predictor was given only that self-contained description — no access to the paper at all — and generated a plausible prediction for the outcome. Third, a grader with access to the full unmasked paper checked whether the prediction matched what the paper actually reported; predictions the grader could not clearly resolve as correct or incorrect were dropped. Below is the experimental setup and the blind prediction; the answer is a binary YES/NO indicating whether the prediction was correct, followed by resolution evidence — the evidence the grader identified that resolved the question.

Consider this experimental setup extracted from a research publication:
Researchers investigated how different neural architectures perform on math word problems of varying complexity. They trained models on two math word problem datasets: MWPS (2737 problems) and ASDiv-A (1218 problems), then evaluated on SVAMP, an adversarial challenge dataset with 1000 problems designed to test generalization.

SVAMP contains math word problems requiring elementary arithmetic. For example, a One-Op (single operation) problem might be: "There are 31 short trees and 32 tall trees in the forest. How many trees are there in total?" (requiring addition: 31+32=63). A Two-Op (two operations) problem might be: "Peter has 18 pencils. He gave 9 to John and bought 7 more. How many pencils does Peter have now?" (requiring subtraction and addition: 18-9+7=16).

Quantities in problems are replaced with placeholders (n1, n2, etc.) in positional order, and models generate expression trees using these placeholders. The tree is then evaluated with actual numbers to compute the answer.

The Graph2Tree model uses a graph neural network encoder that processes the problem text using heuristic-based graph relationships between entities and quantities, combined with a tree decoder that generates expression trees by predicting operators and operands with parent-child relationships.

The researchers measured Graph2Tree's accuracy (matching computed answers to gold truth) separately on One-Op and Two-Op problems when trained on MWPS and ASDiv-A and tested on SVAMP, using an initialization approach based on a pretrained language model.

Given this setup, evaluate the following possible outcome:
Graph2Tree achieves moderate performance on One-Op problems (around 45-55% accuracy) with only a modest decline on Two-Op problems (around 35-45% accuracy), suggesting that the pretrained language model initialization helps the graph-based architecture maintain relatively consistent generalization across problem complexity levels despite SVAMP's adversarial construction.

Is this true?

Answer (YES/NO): NO